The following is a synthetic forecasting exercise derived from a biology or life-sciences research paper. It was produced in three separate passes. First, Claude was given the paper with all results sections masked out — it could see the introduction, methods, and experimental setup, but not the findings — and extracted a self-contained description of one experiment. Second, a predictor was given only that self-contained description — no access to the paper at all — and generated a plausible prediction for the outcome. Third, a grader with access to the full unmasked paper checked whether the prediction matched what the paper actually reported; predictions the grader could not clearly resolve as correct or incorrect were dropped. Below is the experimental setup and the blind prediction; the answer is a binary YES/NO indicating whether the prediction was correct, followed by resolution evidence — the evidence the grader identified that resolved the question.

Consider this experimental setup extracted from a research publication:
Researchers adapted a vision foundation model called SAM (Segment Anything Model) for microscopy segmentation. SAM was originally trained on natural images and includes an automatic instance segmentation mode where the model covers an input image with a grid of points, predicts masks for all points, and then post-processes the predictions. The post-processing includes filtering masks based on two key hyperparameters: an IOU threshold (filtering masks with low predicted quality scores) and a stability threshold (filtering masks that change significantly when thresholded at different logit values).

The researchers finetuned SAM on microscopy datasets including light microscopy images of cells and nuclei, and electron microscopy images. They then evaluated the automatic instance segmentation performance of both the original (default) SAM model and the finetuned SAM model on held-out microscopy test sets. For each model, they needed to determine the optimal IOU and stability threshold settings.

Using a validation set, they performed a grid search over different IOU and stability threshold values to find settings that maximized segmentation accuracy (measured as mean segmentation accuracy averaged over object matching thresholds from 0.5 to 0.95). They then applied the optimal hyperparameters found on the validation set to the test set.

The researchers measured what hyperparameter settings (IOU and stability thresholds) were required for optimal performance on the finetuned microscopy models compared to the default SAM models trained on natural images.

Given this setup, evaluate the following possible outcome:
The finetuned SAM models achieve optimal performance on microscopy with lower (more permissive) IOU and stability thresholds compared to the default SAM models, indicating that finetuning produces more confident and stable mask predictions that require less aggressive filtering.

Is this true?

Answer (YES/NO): NO